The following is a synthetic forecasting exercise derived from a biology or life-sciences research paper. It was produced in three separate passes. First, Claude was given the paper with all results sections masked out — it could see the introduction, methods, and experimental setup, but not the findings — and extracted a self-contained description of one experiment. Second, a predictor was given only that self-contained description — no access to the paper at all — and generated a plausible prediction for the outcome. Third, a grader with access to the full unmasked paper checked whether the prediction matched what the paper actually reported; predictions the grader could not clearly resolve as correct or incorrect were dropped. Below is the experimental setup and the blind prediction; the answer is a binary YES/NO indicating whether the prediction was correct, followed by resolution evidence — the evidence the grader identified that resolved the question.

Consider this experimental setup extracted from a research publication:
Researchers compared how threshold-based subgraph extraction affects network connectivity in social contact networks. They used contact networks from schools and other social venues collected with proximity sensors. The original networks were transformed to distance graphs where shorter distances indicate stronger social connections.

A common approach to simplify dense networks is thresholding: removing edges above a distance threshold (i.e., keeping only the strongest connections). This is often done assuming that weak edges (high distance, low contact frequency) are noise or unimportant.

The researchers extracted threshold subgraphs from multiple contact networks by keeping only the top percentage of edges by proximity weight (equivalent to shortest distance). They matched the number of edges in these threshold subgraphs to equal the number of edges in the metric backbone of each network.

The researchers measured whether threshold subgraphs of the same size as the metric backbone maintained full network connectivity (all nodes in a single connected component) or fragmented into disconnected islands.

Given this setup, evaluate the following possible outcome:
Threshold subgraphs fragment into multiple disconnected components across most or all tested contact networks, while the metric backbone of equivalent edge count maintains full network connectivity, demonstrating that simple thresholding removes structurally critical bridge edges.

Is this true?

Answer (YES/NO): YES